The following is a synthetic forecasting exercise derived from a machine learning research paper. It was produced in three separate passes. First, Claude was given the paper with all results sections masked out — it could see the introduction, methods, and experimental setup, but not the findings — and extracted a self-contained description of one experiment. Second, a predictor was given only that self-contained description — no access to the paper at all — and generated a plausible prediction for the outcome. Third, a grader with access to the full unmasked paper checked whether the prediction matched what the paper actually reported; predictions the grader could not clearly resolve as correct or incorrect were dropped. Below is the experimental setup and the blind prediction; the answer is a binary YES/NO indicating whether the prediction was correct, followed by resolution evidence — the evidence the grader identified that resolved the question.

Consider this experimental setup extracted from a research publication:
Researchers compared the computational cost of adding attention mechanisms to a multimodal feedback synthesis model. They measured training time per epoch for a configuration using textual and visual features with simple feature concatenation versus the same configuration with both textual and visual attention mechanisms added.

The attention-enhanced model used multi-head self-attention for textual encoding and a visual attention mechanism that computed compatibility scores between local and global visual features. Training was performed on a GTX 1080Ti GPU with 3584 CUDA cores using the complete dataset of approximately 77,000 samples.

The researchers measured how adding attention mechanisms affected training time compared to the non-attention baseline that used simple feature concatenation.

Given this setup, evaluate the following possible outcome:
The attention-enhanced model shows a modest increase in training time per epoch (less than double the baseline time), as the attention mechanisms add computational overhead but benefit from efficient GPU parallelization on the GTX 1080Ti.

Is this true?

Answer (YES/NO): NO